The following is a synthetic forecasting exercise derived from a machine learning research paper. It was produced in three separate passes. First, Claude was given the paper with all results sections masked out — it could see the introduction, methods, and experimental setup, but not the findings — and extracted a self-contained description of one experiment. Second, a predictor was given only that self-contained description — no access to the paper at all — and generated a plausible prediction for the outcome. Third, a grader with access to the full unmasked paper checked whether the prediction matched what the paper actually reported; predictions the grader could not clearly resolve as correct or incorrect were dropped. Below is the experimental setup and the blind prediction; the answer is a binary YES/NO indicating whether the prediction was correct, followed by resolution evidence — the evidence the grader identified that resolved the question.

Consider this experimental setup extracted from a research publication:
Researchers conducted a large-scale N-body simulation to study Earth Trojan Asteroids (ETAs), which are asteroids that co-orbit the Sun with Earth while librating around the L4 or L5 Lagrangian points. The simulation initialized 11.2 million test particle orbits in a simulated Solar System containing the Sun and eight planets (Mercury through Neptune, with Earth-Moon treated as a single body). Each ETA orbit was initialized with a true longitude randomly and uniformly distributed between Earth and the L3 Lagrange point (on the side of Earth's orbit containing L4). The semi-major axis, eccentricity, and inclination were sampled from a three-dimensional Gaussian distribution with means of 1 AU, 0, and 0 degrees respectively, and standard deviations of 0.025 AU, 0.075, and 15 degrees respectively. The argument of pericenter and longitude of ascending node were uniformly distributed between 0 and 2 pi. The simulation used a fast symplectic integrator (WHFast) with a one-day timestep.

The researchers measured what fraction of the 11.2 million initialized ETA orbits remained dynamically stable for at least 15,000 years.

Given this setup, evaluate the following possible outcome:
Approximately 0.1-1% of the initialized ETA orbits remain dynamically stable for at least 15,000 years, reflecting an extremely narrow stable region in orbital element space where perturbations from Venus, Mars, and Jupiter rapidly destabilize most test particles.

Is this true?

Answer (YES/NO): NO